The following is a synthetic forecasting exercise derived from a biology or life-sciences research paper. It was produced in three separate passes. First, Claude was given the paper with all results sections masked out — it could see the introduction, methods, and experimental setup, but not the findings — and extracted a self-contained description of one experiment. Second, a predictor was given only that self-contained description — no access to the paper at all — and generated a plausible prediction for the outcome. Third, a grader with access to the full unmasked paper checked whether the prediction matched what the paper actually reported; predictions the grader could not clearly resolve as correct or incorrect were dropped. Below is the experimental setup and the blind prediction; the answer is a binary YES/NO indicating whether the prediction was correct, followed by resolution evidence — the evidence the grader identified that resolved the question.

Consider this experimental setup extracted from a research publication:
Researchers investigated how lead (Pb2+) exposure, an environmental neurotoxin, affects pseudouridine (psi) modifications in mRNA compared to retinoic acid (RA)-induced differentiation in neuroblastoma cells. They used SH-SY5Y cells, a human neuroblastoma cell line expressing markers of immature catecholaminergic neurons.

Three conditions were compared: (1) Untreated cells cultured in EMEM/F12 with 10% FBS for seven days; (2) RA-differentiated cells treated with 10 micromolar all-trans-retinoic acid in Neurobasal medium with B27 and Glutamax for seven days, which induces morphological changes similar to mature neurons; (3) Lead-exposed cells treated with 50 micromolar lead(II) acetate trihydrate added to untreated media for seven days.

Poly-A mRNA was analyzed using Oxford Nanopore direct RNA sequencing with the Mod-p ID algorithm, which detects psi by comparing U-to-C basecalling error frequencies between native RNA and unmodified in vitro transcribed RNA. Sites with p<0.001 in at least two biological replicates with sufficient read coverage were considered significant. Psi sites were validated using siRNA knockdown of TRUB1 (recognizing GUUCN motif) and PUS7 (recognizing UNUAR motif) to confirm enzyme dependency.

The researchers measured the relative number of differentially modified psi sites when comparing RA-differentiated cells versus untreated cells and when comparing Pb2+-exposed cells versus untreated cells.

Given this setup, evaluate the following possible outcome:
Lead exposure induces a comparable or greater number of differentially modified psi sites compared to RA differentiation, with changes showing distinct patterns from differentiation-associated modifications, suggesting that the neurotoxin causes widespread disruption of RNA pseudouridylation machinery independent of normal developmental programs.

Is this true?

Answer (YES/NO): NO